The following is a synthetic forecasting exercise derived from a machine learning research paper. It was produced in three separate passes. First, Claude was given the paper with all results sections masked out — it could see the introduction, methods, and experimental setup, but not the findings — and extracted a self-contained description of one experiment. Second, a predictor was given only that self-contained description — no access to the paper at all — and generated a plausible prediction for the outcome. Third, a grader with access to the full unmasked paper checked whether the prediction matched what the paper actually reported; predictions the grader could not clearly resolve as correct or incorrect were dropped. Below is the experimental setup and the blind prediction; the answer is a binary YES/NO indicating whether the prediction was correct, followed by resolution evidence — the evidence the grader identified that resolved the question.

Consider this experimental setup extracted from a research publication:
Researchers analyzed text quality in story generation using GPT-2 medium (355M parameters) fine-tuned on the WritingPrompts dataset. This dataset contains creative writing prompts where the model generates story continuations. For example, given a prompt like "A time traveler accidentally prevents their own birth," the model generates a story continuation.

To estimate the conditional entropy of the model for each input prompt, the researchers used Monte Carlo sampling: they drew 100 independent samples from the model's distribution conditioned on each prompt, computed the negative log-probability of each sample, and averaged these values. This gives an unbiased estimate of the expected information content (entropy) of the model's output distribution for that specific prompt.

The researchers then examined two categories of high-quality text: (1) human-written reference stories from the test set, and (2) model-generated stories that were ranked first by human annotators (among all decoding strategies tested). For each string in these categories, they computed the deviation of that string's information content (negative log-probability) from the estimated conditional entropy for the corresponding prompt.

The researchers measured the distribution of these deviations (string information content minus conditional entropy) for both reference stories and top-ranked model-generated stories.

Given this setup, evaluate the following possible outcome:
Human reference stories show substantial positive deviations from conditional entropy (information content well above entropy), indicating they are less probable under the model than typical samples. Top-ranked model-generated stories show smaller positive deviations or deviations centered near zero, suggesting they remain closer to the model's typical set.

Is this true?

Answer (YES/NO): NO